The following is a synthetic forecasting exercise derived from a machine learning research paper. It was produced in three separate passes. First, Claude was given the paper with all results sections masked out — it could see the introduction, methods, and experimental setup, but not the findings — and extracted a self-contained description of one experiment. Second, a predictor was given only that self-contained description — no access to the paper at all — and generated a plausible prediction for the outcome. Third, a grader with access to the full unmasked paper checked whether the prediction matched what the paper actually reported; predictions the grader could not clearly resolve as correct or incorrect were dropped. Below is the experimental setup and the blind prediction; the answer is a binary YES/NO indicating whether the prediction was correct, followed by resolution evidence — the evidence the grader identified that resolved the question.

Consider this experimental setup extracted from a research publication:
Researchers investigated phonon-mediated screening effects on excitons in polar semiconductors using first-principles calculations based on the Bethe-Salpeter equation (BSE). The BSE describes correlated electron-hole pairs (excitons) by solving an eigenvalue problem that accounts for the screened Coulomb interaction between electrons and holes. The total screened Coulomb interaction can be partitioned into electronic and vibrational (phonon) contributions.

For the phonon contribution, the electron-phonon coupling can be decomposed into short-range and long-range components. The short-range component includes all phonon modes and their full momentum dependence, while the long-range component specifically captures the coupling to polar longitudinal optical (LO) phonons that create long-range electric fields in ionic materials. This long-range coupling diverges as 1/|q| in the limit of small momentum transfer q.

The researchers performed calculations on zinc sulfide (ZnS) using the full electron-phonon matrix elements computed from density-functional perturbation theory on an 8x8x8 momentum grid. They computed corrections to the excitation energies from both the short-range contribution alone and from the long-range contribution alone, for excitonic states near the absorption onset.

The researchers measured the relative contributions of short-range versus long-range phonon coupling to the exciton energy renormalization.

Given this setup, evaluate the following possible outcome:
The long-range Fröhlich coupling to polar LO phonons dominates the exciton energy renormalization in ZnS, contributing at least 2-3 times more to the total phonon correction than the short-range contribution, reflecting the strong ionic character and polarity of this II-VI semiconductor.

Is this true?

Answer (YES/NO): YES